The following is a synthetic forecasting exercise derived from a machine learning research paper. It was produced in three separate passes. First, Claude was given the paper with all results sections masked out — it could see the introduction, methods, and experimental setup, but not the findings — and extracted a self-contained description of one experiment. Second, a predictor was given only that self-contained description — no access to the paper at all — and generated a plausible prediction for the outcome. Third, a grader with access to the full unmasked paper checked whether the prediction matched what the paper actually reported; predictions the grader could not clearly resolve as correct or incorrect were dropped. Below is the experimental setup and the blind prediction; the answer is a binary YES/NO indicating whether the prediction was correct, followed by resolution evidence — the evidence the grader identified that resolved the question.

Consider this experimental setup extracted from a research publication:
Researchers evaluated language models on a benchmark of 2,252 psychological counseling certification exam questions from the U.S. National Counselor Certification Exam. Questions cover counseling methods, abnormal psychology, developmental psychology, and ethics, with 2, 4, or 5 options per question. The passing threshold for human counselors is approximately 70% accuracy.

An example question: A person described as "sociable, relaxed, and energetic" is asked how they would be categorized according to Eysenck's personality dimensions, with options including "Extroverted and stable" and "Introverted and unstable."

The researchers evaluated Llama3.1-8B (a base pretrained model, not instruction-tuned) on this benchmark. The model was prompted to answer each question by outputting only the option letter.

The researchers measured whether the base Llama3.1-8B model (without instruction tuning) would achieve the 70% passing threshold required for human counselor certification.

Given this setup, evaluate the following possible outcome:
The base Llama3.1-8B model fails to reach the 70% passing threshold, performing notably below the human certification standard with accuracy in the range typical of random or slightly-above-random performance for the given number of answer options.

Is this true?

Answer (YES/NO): NO